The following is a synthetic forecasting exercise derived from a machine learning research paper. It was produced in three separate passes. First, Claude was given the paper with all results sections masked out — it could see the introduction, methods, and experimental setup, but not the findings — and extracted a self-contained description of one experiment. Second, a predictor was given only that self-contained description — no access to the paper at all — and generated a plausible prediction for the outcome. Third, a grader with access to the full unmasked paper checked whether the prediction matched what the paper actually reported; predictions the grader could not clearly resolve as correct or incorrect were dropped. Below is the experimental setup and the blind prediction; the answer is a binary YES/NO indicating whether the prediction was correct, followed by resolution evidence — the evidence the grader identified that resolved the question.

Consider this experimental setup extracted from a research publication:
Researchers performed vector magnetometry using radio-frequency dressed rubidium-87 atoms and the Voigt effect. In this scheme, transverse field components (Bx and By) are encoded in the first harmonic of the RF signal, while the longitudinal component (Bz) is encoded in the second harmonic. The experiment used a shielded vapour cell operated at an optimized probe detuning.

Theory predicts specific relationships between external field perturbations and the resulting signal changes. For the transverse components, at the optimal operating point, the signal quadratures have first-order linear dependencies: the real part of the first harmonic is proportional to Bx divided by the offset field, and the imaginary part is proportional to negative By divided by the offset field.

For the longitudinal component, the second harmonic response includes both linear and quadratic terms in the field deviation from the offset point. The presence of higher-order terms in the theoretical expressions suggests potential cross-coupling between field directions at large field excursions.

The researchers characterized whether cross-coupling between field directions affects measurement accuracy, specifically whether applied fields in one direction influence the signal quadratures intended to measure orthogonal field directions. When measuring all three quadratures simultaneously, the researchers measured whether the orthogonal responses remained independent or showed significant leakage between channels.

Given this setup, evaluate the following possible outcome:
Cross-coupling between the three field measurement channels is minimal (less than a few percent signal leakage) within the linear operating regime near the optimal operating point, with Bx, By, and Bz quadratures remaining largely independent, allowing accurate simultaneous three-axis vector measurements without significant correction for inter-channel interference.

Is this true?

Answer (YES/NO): YES